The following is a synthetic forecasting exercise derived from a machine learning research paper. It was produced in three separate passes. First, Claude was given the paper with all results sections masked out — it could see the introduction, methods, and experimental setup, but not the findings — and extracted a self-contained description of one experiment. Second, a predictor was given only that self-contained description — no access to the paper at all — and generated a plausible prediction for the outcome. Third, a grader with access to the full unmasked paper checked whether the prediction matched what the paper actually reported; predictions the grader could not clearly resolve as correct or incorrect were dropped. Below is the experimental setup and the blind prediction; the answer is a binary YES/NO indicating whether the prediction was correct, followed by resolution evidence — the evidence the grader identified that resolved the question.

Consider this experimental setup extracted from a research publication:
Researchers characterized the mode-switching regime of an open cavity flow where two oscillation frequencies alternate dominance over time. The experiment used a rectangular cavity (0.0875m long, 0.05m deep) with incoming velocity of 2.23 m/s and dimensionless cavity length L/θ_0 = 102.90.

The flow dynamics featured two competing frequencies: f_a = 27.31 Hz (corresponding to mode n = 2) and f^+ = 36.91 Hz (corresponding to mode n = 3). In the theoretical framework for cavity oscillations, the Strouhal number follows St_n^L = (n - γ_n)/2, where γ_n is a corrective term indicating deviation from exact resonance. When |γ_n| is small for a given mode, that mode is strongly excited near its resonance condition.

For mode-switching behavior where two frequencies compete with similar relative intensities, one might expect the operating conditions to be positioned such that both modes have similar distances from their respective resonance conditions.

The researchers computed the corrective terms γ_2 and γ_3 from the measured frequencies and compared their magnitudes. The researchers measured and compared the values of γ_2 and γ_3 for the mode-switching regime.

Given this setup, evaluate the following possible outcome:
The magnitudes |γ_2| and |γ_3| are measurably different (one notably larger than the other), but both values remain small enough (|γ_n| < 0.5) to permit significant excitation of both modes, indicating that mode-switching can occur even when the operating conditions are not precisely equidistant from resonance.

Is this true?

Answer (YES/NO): NO